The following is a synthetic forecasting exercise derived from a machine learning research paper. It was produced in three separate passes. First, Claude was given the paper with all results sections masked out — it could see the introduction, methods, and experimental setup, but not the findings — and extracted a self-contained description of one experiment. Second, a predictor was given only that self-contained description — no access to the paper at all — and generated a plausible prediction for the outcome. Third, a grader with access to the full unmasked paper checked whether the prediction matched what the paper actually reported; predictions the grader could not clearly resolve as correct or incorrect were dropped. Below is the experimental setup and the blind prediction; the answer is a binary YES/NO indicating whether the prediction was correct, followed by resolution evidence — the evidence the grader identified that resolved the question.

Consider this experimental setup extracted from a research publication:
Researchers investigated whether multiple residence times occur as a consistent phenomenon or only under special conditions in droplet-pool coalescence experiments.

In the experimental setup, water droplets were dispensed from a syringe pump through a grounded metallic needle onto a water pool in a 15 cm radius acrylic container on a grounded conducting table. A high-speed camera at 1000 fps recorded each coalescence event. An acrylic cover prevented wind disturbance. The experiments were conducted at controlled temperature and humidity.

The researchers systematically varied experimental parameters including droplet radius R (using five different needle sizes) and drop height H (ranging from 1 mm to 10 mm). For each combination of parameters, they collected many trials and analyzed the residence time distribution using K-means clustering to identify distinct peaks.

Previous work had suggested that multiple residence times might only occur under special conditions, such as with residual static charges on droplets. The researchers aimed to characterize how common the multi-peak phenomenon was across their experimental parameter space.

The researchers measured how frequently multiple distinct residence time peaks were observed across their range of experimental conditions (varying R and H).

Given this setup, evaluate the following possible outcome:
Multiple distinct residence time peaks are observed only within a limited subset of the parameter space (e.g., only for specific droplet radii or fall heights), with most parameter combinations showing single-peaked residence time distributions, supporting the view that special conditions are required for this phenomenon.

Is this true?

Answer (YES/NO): NO